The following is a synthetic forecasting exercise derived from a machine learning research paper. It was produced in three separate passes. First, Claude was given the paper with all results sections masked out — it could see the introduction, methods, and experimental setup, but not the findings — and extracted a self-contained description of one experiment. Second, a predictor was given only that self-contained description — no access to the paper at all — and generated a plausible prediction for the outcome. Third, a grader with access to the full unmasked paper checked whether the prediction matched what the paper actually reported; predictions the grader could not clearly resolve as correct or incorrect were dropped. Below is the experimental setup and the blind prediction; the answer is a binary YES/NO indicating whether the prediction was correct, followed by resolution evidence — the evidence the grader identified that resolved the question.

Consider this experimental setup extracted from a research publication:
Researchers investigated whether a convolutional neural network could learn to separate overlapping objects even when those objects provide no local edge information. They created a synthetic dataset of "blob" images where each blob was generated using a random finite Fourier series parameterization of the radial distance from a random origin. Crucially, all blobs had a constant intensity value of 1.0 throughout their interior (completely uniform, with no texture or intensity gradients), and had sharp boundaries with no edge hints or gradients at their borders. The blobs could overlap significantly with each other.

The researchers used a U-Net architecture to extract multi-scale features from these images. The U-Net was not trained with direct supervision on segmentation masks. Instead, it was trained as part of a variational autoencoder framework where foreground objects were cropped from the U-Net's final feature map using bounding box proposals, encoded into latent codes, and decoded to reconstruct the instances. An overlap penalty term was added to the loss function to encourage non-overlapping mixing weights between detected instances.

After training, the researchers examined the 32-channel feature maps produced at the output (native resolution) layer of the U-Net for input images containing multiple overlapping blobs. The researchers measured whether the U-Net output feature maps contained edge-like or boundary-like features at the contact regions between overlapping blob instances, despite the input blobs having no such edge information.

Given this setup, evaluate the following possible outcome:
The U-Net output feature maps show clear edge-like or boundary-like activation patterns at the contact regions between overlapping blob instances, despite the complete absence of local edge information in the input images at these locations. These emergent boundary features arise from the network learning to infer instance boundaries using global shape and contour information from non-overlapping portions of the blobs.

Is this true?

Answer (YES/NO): YES